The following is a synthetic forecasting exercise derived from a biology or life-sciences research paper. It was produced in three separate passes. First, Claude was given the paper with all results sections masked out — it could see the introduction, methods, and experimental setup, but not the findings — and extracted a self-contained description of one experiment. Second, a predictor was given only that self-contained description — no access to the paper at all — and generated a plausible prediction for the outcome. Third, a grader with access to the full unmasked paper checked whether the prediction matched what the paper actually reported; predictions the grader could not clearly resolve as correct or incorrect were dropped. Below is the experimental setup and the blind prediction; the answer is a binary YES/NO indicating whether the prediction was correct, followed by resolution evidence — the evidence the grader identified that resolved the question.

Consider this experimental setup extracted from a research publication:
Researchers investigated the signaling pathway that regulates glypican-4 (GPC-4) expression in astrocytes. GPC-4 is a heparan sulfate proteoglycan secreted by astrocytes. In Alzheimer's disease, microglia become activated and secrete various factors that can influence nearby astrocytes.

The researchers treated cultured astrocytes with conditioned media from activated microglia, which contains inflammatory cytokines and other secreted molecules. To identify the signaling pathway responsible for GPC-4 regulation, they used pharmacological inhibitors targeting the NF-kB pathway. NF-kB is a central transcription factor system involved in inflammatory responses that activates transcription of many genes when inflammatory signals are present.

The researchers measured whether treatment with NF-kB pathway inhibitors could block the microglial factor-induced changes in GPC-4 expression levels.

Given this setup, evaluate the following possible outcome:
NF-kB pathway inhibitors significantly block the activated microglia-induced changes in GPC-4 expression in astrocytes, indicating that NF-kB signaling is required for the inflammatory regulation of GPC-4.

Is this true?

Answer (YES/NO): YES